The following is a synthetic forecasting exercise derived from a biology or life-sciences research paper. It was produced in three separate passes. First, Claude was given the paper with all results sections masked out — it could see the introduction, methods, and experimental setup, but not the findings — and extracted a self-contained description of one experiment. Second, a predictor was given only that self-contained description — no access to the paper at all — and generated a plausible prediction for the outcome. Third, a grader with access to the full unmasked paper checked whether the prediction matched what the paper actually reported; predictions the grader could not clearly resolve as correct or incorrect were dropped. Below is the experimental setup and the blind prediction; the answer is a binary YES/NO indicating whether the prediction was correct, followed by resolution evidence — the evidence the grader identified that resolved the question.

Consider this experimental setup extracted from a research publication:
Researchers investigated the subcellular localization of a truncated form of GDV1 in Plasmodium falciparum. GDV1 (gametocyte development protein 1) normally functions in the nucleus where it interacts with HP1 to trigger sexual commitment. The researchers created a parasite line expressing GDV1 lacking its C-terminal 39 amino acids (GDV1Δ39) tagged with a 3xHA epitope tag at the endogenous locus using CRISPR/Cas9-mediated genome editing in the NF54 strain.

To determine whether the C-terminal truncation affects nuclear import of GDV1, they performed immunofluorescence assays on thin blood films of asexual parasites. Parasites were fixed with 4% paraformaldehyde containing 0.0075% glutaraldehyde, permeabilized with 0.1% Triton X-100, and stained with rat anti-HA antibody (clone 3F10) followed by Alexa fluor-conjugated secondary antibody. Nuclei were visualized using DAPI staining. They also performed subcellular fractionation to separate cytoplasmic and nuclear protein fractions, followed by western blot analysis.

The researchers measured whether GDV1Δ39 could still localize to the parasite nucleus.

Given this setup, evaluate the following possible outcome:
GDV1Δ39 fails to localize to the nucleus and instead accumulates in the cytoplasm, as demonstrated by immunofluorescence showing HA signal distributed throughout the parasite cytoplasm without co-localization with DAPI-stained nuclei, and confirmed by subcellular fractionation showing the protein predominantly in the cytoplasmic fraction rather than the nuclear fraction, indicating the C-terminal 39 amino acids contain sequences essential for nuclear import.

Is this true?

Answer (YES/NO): NO